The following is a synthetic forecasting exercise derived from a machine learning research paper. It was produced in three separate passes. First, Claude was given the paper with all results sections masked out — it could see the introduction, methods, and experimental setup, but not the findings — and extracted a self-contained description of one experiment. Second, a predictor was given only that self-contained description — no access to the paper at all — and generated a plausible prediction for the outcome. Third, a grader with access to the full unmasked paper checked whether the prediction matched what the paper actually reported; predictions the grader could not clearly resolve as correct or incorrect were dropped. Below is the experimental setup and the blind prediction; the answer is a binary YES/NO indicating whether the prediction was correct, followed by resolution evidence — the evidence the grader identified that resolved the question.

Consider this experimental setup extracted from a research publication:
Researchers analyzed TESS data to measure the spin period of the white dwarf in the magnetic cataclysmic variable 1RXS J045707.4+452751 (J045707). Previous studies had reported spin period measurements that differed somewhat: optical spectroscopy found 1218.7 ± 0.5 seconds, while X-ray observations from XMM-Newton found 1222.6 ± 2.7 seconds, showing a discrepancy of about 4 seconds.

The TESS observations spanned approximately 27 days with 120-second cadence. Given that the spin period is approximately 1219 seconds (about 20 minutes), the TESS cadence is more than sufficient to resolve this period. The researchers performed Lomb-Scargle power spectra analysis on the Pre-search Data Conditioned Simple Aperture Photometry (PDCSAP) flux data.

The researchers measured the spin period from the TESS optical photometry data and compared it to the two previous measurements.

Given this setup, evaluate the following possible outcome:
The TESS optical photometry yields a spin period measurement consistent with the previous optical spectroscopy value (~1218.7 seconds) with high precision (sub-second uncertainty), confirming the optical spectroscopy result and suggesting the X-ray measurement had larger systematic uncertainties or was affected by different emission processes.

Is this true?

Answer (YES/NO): NO